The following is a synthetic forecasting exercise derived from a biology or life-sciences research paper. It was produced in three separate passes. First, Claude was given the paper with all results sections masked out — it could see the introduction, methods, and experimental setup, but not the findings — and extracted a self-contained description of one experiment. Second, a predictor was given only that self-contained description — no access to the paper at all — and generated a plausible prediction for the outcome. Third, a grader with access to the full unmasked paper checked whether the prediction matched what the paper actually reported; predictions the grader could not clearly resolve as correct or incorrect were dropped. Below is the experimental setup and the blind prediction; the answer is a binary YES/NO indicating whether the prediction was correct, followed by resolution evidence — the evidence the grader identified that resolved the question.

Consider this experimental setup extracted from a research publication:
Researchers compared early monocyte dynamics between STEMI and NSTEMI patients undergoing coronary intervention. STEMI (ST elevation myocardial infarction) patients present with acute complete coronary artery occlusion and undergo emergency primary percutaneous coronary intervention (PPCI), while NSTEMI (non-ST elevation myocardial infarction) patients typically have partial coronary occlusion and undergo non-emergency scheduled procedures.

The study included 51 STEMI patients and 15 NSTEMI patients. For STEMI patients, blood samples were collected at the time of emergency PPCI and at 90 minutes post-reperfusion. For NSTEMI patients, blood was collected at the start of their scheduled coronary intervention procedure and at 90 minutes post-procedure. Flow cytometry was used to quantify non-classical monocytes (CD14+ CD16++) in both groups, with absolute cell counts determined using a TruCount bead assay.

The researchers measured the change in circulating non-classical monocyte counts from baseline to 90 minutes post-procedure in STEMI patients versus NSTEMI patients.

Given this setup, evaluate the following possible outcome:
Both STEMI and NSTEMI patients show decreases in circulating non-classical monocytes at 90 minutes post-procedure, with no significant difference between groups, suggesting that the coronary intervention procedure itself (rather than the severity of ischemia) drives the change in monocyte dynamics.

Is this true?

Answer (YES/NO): NO